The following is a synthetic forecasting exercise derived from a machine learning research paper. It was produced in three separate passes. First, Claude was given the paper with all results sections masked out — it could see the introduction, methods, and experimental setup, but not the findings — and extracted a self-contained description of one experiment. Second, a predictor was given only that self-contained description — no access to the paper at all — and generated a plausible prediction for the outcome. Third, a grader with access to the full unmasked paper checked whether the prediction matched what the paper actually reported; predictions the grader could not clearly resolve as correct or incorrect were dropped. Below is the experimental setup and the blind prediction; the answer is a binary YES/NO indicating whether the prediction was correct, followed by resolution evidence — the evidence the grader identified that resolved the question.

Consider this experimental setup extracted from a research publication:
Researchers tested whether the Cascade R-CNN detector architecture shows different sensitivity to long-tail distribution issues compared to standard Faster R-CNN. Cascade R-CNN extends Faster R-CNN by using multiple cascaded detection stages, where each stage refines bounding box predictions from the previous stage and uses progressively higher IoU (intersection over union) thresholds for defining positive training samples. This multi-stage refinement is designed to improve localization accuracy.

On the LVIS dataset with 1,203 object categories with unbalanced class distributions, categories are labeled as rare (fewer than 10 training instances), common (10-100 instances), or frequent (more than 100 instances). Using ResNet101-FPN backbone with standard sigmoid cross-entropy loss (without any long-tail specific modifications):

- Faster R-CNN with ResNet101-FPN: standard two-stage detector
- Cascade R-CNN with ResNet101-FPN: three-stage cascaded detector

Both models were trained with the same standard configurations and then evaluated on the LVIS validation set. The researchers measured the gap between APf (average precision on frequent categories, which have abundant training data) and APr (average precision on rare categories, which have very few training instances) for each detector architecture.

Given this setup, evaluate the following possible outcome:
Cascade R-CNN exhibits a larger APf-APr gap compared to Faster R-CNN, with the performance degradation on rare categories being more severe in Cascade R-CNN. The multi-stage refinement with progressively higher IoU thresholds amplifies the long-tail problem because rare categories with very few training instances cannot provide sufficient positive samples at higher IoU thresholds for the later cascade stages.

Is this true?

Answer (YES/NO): NO